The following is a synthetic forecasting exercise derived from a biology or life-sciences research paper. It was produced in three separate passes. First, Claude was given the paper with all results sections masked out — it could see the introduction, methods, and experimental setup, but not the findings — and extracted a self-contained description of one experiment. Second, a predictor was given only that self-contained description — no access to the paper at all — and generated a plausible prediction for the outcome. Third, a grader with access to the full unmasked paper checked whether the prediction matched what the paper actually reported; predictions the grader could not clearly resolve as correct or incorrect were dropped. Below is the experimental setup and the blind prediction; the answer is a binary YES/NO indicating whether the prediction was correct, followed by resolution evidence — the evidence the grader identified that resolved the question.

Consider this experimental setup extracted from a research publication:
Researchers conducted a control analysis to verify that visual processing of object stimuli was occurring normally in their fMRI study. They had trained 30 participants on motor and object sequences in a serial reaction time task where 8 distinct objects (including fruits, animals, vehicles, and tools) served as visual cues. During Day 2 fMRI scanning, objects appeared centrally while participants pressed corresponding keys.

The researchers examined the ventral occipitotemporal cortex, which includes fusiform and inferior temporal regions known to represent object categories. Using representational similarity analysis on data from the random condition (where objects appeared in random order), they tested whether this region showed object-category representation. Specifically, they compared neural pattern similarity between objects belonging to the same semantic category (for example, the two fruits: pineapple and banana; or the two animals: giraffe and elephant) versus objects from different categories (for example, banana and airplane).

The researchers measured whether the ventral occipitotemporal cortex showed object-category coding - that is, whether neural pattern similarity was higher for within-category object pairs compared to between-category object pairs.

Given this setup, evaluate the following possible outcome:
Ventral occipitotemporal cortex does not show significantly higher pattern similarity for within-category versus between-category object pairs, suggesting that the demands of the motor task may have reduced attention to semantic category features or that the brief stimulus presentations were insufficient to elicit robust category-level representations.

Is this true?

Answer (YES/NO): NO